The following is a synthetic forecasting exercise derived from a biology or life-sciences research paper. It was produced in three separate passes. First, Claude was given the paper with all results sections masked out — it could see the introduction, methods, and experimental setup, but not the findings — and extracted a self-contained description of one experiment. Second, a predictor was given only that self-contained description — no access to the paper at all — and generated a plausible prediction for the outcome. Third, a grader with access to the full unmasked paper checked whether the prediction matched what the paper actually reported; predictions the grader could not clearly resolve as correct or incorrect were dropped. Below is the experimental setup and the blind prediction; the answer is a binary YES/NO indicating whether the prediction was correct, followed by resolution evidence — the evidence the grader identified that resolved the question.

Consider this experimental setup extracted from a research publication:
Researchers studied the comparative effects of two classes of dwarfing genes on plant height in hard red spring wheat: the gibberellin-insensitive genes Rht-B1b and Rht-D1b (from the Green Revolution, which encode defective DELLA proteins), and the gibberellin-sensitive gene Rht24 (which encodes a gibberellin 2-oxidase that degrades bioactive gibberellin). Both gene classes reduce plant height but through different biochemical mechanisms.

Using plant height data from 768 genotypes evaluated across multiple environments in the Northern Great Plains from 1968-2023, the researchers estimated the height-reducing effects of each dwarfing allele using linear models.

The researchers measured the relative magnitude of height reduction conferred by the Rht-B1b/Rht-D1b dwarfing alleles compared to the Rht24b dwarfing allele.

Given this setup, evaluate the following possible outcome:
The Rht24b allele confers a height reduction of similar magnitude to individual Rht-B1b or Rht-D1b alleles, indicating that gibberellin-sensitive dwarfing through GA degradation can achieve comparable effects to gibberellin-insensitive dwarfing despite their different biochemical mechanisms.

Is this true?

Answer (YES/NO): NO